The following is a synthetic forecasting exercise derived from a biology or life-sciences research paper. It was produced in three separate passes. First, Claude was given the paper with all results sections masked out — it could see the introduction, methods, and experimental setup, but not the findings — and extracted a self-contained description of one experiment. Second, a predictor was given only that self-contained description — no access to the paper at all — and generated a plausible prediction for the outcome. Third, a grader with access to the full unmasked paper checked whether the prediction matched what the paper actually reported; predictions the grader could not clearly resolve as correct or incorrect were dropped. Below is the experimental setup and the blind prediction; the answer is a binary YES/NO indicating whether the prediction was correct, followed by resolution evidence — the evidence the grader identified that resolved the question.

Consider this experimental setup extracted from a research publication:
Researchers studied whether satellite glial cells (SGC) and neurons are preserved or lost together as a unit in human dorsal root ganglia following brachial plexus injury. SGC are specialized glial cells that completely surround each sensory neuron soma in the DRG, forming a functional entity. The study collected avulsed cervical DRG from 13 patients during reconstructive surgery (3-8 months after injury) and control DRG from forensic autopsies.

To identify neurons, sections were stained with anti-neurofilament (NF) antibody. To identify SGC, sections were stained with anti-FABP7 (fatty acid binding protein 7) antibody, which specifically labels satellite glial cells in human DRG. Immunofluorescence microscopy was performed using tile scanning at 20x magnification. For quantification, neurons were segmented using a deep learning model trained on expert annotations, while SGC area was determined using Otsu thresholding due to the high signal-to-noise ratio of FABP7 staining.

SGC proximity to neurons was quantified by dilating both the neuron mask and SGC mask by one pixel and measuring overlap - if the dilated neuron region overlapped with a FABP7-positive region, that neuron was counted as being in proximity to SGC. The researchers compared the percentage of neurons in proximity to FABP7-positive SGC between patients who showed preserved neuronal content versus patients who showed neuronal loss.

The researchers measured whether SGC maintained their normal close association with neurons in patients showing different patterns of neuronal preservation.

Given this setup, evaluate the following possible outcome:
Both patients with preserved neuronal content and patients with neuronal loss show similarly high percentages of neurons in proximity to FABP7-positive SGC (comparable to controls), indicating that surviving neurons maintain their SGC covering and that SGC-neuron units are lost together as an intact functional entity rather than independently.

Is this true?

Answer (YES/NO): NO